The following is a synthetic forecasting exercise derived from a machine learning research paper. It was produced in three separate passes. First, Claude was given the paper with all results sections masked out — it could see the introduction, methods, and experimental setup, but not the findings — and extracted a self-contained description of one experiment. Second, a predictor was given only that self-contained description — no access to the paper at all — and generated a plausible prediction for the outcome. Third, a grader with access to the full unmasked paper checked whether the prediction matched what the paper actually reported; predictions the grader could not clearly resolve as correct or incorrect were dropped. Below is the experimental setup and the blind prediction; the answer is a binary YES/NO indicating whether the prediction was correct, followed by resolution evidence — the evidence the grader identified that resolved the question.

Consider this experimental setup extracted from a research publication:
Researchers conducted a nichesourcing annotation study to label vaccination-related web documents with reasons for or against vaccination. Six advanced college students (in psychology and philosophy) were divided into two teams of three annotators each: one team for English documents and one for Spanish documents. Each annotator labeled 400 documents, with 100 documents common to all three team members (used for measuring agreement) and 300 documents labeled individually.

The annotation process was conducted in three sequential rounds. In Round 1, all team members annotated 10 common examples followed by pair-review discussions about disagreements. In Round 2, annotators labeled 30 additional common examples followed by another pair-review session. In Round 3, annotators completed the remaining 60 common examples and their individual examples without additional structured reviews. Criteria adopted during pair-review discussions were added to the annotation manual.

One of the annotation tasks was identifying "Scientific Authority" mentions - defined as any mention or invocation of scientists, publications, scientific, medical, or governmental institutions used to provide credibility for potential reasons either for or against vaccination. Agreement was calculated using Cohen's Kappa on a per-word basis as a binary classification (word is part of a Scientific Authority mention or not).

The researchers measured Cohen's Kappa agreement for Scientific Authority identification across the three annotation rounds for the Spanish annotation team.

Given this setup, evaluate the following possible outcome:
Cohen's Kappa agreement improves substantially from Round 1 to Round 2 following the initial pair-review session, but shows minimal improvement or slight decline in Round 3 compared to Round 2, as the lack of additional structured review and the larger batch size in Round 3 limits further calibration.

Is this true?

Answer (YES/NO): NO